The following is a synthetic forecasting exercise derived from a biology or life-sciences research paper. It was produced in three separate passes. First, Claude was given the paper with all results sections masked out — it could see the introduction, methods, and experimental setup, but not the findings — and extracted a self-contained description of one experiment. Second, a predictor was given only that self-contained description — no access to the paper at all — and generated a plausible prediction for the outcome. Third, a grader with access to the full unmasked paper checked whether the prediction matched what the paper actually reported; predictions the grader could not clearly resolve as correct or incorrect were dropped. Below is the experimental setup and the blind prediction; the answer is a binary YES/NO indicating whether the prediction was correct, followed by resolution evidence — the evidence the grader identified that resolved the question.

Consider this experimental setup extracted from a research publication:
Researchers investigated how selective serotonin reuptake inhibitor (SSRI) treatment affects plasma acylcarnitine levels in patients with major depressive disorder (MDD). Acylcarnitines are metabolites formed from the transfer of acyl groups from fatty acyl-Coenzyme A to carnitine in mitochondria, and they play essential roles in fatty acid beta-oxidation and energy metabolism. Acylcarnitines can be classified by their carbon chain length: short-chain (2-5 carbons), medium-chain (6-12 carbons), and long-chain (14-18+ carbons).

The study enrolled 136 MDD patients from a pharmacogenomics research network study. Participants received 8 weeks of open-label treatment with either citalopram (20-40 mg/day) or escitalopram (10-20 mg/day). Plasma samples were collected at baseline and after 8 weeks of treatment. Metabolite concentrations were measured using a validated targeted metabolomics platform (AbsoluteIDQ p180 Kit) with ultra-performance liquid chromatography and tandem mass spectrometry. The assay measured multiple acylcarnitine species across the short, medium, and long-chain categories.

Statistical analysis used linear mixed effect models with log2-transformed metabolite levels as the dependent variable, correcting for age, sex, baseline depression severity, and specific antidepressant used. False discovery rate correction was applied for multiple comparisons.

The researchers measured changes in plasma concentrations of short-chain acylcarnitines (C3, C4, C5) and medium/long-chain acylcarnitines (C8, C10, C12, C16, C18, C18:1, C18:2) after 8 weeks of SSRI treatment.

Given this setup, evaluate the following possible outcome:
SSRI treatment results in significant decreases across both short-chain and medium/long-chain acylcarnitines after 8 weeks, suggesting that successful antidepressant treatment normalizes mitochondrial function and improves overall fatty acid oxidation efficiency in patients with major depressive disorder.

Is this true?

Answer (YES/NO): NO